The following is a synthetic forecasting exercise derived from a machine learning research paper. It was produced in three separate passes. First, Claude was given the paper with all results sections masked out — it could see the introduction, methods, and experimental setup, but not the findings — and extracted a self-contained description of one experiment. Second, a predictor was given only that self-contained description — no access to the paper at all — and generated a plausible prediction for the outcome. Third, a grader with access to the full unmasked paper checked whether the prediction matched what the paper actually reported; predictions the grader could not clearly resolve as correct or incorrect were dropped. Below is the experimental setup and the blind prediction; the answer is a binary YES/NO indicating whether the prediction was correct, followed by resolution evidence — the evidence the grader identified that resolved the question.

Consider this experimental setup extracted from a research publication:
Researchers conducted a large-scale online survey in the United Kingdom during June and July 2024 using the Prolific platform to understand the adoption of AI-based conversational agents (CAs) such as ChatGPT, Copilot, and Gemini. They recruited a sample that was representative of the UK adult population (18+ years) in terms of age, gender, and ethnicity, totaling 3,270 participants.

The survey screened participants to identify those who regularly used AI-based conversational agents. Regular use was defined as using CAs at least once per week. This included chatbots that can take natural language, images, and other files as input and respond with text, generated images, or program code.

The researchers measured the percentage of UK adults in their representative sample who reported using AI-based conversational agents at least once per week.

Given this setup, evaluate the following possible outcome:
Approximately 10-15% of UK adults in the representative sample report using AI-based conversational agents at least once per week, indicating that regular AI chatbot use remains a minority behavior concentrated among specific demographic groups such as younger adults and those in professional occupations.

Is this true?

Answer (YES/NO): NO